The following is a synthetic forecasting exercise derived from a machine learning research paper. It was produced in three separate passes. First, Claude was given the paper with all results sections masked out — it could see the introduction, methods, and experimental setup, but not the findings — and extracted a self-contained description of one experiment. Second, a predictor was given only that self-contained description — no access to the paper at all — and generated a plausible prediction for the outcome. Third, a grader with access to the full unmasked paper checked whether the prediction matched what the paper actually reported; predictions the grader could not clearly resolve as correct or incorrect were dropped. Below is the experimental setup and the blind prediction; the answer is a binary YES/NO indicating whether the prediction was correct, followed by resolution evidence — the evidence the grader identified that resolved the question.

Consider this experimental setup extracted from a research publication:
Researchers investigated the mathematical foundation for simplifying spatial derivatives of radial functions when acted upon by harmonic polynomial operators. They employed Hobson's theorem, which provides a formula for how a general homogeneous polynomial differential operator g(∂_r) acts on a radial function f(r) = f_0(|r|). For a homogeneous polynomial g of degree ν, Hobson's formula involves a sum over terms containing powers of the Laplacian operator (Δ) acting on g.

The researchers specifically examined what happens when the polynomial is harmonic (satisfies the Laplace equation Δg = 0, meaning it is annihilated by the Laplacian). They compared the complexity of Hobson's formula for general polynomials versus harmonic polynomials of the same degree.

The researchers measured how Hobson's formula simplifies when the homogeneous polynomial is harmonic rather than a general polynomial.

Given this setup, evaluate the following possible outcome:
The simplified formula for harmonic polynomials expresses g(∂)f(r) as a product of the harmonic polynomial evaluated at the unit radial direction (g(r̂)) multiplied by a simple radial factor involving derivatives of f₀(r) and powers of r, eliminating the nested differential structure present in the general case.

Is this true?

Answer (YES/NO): NO